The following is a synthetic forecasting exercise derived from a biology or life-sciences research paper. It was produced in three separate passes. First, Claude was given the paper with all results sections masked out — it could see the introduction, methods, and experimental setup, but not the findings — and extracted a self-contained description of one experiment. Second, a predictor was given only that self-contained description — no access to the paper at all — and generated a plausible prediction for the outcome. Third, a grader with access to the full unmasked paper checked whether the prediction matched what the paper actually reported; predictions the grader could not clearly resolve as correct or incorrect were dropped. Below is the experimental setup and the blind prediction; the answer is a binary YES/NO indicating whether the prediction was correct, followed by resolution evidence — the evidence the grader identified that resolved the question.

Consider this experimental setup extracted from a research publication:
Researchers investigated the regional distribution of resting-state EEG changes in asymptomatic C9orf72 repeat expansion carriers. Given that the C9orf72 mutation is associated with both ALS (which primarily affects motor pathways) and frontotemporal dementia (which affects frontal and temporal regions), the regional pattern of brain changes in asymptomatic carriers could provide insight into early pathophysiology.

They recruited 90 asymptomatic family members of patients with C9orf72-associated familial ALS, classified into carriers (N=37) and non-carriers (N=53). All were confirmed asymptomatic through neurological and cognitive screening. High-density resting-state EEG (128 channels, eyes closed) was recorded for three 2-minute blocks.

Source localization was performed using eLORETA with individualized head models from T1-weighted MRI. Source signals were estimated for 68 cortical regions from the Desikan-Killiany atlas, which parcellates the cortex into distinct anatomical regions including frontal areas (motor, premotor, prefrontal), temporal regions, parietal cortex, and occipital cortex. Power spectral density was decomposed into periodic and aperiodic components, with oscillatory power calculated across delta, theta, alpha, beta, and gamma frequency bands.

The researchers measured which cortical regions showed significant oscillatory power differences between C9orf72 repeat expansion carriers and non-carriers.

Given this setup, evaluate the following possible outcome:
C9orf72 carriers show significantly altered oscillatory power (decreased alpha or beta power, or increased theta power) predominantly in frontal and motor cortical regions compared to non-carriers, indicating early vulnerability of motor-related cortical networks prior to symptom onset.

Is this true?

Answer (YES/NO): NO